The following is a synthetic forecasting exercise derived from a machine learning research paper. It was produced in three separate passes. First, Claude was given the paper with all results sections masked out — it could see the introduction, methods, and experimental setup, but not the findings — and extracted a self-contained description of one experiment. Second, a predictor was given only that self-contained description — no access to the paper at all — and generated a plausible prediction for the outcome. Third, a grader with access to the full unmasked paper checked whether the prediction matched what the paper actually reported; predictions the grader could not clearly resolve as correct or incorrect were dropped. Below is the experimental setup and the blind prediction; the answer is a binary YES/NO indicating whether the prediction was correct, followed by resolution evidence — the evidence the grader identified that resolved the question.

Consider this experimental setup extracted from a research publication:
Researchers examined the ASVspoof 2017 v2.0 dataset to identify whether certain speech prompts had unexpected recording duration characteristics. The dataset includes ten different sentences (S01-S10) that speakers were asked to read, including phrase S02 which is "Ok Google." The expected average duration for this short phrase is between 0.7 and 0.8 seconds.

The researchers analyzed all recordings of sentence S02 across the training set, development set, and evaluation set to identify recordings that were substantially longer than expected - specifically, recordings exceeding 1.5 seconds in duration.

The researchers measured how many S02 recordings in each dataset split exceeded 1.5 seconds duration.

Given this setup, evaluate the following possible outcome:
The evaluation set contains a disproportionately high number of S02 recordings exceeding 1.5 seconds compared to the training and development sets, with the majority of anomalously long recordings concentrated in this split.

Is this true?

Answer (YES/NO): YES